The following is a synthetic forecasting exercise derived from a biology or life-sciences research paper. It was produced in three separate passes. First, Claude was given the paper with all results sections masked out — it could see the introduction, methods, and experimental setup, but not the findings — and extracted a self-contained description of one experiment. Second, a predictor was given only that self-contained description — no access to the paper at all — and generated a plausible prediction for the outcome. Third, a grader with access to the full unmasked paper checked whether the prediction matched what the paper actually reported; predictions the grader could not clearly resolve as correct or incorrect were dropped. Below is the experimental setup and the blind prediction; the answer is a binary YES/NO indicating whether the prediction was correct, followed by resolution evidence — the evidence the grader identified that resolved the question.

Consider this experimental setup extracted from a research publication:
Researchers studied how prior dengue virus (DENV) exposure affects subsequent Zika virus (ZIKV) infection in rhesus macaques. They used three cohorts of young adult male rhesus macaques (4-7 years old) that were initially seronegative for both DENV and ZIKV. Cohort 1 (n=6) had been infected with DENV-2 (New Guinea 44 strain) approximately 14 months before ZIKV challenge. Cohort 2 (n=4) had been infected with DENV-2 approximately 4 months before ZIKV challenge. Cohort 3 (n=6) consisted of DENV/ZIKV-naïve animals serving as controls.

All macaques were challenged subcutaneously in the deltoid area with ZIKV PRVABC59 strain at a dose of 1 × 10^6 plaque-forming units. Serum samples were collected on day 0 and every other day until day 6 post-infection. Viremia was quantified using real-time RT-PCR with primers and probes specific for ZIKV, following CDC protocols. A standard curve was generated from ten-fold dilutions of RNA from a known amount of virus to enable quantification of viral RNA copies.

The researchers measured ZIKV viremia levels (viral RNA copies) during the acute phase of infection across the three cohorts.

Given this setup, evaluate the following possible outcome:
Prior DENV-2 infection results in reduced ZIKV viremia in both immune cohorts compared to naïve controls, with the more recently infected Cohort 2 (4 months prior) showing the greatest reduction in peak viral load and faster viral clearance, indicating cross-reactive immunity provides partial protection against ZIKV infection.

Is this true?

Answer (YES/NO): NO